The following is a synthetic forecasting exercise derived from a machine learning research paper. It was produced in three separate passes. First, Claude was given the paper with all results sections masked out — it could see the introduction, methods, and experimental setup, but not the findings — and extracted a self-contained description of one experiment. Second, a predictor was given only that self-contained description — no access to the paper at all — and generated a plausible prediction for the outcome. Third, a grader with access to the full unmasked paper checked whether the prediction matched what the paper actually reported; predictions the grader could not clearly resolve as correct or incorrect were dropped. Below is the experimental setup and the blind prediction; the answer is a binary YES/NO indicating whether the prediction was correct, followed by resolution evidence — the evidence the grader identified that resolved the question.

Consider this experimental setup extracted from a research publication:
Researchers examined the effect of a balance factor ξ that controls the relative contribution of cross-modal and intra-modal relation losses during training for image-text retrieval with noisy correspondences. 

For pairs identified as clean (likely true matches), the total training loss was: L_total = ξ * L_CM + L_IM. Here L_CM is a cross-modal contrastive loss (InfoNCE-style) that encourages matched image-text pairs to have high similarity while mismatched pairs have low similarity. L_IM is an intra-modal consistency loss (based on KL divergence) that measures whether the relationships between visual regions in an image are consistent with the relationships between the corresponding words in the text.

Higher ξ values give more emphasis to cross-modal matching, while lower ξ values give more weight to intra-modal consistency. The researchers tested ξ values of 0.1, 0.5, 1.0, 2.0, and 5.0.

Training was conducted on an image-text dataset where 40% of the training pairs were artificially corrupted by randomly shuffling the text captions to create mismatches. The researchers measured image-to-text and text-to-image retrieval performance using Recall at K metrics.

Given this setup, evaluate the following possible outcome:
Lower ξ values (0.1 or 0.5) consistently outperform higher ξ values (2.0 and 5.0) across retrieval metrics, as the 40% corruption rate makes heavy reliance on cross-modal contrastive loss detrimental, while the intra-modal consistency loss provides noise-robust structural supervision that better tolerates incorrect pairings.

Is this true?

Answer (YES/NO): NO